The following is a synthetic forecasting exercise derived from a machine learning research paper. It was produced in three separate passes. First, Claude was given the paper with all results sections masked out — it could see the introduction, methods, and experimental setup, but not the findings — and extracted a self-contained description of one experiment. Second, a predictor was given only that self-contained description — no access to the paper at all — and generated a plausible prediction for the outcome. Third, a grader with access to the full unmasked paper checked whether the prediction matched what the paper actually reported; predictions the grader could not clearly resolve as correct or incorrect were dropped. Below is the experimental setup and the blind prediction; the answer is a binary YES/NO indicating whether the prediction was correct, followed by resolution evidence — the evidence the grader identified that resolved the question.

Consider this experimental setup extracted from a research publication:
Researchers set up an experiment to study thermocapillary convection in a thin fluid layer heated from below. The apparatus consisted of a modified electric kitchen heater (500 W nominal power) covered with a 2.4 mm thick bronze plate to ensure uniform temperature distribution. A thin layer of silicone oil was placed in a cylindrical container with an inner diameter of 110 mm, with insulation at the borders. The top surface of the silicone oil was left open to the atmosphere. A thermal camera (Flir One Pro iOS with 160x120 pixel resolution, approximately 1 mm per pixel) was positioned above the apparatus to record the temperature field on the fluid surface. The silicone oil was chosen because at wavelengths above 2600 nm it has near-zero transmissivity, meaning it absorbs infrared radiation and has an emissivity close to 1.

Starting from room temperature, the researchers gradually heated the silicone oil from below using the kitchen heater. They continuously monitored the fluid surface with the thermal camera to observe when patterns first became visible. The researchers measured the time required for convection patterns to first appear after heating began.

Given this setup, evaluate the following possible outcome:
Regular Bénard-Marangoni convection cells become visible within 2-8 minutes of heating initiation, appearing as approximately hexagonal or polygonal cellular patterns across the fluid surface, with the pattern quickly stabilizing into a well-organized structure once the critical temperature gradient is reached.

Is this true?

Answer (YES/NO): YES